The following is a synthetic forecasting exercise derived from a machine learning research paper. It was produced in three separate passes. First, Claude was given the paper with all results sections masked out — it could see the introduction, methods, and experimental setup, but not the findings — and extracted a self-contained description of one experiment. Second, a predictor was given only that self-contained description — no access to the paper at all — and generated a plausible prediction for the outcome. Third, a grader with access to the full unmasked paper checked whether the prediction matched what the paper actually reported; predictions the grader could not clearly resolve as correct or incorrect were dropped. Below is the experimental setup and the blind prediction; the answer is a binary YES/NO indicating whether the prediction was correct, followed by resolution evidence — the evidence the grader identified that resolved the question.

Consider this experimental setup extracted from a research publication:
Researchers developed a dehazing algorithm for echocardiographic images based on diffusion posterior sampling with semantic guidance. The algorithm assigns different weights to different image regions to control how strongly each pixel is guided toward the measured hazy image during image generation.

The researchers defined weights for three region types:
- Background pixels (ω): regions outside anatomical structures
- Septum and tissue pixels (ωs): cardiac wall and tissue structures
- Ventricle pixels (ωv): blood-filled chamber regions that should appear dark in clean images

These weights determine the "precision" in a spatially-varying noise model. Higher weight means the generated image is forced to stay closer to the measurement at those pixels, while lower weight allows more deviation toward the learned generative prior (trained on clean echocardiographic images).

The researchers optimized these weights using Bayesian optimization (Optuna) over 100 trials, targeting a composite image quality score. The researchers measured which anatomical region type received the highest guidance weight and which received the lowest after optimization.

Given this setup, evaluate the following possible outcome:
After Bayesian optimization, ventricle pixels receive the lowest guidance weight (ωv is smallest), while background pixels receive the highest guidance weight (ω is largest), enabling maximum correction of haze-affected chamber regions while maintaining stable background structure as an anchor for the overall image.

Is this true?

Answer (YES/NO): NO